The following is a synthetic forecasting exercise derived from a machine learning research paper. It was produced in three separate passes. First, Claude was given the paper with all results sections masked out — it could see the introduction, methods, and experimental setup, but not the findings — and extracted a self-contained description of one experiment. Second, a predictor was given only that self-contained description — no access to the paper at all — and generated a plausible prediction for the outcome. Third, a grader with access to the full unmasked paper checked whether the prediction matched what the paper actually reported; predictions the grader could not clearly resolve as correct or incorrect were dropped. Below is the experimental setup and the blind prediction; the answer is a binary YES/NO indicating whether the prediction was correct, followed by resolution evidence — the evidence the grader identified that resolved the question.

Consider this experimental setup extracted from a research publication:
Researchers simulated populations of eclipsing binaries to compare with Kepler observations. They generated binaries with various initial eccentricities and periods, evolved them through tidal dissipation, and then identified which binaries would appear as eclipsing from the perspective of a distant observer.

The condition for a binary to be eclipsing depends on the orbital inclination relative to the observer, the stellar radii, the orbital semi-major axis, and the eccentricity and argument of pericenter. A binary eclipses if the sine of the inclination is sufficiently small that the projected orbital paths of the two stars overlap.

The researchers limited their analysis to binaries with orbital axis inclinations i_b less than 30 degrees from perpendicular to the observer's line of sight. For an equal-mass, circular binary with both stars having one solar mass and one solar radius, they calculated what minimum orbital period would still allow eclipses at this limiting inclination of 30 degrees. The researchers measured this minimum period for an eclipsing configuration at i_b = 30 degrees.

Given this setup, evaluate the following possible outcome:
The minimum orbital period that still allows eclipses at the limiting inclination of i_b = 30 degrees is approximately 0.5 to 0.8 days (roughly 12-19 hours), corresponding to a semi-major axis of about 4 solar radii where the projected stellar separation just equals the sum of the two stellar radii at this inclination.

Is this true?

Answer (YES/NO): YES